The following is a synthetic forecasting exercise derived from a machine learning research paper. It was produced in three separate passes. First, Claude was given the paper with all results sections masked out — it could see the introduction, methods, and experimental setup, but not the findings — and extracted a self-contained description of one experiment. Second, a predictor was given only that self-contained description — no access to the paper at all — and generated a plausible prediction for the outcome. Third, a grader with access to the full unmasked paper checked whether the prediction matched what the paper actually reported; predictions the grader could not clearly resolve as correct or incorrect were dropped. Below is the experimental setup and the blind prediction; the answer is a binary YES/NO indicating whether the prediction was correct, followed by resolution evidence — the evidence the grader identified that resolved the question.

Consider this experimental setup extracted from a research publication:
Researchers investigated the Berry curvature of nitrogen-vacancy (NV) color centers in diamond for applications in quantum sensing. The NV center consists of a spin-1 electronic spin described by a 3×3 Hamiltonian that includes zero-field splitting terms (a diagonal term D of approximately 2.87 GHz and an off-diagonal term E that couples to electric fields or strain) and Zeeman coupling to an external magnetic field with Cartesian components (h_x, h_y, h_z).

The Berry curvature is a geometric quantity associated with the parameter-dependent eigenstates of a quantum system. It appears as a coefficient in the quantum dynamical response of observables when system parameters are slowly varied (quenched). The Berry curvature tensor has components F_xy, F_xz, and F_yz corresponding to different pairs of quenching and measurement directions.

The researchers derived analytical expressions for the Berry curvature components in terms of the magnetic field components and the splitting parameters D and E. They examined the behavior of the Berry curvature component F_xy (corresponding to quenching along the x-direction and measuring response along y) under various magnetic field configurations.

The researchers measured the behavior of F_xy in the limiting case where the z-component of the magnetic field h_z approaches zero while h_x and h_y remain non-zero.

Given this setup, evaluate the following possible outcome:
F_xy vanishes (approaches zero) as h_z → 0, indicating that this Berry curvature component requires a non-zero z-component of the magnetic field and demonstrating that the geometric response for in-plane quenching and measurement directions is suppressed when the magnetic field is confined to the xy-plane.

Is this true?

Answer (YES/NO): YES